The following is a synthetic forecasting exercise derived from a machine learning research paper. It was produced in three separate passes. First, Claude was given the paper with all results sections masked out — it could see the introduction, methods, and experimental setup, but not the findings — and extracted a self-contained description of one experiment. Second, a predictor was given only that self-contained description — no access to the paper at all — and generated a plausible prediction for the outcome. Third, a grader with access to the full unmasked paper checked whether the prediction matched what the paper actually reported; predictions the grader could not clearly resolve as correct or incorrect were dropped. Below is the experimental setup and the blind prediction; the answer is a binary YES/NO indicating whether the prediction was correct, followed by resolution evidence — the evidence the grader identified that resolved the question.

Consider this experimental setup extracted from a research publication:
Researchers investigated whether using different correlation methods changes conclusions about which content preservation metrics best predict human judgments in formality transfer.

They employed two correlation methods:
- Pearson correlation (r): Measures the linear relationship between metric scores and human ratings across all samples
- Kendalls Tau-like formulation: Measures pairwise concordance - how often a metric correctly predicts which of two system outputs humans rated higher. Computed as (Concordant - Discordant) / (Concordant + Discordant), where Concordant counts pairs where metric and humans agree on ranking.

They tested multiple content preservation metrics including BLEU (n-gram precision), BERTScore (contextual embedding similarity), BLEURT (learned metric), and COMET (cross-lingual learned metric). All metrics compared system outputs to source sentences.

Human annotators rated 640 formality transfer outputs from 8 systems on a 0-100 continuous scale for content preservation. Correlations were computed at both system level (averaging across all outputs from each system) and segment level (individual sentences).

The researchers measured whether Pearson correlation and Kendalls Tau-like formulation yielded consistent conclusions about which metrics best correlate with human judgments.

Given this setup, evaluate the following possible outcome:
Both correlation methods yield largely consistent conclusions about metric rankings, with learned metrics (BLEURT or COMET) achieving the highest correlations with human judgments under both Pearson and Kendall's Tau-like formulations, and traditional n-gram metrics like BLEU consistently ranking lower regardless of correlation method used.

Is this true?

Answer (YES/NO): YES